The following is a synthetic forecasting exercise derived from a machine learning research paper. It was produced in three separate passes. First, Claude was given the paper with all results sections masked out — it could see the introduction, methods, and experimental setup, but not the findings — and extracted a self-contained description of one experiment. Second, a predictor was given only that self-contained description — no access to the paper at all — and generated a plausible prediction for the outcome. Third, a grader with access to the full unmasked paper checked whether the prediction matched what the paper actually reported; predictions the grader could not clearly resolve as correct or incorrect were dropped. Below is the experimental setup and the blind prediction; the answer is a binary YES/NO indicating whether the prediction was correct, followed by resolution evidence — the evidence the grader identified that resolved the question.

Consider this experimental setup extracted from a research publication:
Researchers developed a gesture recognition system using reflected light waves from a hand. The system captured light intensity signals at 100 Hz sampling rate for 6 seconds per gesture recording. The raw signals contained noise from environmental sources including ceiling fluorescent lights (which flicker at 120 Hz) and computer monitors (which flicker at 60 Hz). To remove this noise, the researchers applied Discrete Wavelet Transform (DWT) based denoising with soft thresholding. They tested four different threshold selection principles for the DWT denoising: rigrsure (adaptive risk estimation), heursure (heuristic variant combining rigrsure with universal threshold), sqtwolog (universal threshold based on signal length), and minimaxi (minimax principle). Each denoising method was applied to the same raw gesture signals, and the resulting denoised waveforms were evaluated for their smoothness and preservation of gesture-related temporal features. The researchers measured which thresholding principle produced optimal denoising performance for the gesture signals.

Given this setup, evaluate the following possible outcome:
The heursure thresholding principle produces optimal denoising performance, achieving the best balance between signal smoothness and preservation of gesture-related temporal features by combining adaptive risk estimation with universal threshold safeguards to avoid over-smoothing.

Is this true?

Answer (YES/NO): NO